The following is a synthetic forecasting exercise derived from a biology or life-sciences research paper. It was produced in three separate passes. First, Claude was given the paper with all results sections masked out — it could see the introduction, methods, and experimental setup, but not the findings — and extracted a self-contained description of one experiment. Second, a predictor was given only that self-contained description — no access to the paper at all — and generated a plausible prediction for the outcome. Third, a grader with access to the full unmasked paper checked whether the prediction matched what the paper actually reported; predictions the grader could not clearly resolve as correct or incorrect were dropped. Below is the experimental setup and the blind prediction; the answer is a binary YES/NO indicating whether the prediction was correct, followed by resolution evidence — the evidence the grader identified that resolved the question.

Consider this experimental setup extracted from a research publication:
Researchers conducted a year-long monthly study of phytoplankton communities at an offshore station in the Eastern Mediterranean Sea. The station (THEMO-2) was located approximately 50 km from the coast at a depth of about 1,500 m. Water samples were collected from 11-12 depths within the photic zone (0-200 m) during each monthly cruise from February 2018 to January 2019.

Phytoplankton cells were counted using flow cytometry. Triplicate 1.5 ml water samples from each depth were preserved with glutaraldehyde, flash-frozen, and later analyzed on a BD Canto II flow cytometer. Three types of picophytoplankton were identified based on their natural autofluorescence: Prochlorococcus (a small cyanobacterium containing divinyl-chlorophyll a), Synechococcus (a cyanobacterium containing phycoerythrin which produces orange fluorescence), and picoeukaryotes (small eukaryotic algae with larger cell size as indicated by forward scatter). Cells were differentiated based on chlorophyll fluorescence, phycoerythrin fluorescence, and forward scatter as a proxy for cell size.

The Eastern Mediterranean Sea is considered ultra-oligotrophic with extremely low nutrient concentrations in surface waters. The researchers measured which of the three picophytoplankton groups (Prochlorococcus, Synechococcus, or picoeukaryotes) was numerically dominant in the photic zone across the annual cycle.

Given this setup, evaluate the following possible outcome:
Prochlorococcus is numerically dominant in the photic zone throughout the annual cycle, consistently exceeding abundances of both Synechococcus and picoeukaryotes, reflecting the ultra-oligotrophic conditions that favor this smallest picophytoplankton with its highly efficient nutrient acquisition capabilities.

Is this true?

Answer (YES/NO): NO